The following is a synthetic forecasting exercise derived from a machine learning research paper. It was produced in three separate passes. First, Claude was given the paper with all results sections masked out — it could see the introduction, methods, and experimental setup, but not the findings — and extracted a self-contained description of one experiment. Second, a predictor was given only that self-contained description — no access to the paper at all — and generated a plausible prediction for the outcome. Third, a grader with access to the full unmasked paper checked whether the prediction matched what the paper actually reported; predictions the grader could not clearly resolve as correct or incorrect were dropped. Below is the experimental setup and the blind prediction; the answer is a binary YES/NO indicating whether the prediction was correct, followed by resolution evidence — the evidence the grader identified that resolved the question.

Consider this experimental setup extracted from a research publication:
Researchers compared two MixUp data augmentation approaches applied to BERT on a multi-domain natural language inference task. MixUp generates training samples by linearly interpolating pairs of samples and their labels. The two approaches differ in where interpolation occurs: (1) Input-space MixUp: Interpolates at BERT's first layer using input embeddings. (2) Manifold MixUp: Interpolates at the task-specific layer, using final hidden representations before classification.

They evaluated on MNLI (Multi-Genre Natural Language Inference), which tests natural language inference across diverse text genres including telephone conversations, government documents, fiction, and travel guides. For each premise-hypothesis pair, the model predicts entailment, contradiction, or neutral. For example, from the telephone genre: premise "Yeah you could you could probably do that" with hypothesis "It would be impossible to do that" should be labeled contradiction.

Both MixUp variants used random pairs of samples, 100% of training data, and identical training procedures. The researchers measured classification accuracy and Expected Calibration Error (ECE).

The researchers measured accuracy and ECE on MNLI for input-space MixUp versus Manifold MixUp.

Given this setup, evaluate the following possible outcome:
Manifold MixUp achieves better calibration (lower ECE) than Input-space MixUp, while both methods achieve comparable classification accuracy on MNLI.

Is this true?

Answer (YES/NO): NO